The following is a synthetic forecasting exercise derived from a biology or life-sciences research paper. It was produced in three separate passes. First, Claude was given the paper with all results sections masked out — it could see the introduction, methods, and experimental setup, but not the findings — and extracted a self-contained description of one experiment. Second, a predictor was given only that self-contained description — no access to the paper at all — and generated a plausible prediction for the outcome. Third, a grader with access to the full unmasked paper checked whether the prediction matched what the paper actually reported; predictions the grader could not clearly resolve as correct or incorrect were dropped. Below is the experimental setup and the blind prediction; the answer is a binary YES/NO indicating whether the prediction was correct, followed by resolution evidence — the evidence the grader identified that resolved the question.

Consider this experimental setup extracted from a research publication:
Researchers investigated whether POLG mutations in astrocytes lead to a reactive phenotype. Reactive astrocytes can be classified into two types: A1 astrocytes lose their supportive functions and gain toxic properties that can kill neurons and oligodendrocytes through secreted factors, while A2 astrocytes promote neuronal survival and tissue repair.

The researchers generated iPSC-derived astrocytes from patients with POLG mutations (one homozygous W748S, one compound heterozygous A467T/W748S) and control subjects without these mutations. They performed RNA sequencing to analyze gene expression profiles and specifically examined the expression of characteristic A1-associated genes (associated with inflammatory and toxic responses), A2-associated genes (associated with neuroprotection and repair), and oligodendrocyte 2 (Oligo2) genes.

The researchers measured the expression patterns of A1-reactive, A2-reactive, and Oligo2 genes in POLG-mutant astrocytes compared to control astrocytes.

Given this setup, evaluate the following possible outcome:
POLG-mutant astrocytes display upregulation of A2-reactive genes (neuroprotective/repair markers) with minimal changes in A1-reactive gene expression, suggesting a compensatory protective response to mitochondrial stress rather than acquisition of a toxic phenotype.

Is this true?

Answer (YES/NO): NO